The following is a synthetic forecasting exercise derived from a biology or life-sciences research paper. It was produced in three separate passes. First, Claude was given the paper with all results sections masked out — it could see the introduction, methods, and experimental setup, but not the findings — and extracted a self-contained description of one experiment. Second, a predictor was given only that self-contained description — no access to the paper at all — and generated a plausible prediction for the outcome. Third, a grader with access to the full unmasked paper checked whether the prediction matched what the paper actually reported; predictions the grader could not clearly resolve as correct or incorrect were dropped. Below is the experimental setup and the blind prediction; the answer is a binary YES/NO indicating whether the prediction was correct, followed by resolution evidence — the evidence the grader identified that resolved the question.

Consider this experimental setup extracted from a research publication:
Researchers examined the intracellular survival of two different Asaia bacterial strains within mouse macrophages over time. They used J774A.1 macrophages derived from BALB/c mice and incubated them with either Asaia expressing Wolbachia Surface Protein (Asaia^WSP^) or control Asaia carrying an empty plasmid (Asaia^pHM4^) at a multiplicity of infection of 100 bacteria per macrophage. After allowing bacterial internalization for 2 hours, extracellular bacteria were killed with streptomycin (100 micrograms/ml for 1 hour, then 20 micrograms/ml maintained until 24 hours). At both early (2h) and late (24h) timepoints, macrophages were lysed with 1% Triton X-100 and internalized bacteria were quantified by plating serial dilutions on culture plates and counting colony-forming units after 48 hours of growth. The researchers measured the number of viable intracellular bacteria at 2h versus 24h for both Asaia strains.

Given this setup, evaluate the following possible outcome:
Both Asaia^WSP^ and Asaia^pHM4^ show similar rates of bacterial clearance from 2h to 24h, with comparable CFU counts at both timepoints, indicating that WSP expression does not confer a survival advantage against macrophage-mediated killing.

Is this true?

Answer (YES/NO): NO